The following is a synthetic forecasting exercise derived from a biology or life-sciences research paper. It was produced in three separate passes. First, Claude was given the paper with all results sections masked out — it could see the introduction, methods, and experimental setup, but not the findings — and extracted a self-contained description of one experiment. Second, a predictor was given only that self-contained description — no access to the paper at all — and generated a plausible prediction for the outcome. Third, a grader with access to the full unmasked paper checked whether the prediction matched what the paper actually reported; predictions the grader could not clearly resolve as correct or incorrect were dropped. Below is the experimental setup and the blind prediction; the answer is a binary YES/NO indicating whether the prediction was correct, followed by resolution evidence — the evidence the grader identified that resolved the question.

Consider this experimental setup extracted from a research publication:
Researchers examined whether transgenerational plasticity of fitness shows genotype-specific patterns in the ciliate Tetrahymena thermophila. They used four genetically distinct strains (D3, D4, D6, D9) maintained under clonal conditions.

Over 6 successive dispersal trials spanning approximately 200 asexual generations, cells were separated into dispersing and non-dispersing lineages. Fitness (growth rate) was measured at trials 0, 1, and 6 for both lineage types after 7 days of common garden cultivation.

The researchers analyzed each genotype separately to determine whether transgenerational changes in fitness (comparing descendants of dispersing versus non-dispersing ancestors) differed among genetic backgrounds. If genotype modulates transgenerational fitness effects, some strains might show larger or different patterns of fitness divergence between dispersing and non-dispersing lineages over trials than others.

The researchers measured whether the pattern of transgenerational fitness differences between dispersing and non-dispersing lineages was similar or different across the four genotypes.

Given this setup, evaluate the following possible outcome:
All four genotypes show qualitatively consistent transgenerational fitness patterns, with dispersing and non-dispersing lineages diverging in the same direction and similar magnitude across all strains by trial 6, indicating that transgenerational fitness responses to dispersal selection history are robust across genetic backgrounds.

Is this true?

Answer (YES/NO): NO